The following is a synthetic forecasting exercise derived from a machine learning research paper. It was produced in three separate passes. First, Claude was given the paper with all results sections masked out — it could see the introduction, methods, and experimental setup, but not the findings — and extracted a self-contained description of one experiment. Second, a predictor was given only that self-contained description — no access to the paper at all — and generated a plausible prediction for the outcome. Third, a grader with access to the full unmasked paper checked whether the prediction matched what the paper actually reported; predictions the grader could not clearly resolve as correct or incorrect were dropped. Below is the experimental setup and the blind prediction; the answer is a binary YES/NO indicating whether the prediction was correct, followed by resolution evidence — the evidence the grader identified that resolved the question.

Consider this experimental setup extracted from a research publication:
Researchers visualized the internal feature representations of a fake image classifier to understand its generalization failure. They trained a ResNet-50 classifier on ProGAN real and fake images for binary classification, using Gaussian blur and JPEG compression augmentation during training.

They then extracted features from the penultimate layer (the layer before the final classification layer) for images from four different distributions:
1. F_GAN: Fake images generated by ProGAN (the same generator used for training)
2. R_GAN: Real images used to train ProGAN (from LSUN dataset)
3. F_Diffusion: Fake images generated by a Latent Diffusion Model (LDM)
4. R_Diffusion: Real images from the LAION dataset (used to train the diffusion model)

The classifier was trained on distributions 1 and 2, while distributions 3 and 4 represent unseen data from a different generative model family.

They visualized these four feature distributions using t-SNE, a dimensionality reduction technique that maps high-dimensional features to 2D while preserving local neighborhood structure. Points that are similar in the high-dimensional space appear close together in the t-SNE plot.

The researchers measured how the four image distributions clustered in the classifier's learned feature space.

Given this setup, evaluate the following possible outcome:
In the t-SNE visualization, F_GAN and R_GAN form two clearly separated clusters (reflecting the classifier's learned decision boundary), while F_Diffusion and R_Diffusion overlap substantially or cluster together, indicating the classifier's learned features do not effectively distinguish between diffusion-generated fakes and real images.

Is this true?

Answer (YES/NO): NO